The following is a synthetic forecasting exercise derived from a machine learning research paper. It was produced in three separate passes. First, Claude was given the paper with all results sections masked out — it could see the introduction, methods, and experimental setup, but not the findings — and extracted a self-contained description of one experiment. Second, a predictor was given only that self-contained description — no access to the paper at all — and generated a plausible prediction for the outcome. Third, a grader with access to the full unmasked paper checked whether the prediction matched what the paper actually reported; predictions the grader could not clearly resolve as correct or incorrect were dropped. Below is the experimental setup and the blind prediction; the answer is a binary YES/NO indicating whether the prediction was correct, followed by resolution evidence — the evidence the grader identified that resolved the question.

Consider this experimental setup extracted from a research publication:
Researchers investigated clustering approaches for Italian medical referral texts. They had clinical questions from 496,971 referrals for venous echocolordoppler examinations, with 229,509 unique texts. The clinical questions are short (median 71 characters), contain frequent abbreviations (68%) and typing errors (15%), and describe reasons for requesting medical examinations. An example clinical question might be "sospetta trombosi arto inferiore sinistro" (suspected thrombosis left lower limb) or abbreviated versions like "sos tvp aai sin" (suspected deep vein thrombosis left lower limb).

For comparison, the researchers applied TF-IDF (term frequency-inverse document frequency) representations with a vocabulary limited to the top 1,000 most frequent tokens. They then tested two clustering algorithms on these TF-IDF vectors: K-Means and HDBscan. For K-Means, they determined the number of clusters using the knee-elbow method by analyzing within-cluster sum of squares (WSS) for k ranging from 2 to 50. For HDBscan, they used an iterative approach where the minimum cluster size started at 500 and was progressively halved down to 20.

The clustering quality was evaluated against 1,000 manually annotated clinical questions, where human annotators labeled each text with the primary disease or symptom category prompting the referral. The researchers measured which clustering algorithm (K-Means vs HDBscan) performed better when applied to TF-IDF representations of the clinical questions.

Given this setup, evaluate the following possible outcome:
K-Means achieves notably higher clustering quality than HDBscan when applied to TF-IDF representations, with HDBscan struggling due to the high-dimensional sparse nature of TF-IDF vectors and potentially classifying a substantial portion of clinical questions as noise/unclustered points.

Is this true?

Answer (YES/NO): NO